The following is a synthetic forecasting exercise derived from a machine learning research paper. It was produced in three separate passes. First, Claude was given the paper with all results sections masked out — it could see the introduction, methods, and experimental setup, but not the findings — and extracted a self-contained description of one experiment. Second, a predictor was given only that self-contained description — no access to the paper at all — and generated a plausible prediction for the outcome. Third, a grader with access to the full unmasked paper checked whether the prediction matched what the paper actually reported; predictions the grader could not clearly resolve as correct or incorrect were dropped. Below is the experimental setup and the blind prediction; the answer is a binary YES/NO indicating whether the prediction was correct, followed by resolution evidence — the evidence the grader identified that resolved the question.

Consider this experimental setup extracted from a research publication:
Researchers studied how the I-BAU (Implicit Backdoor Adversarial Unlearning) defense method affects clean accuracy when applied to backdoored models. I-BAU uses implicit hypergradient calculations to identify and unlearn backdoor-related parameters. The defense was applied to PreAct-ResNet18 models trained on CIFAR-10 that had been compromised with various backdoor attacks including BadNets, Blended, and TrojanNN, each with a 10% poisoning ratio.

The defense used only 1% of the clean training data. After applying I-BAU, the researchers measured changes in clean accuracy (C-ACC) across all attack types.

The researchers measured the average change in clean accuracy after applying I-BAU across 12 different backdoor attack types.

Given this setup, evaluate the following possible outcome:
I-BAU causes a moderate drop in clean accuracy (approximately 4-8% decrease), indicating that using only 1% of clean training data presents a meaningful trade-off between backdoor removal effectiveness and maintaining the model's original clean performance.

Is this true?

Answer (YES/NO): NO